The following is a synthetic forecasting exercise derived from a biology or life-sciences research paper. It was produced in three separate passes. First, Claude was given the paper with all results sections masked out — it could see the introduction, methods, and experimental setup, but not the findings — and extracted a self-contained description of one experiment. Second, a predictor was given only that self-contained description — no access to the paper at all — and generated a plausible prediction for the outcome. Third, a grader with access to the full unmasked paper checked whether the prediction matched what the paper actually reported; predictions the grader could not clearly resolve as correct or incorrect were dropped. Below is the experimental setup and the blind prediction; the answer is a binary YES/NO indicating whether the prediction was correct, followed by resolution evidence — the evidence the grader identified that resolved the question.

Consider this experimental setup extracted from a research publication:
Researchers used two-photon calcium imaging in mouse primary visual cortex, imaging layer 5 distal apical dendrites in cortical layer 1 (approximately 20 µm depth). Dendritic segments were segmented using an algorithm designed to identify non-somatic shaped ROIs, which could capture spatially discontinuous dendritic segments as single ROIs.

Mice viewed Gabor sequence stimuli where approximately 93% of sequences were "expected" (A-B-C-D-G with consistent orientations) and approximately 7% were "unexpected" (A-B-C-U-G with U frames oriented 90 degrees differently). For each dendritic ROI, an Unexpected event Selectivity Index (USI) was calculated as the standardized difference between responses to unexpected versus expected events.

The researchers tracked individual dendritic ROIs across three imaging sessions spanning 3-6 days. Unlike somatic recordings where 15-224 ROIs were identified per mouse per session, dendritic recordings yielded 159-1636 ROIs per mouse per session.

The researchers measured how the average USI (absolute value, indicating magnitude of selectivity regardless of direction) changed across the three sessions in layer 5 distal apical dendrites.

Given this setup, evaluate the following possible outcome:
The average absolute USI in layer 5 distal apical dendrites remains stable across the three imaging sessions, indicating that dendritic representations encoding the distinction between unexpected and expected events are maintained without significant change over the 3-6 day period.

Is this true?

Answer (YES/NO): NO